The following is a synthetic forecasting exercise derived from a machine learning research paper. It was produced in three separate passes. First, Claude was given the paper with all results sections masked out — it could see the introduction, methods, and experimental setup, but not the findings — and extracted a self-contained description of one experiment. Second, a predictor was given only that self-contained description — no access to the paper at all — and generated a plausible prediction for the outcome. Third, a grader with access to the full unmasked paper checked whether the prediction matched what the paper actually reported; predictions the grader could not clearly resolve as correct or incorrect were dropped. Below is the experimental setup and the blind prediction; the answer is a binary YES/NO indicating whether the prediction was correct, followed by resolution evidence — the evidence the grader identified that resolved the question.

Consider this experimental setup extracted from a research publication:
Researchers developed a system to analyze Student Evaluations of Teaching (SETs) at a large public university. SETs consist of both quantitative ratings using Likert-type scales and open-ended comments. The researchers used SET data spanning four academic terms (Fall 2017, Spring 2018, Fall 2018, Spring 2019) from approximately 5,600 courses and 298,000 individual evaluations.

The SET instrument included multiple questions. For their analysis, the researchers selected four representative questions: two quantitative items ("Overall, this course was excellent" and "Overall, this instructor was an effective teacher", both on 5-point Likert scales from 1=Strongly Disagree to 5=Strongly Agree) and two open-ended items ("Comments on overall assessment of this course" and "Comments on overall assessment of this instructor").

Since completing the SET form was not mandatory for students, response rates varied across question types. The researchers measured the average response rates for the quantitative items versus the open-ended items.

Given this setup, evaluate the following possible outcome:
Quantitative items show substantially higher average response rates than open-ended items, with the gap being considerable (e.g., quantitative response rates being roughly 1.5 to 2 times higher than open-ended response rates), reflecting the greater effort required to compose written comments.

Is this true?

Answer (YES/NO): NO